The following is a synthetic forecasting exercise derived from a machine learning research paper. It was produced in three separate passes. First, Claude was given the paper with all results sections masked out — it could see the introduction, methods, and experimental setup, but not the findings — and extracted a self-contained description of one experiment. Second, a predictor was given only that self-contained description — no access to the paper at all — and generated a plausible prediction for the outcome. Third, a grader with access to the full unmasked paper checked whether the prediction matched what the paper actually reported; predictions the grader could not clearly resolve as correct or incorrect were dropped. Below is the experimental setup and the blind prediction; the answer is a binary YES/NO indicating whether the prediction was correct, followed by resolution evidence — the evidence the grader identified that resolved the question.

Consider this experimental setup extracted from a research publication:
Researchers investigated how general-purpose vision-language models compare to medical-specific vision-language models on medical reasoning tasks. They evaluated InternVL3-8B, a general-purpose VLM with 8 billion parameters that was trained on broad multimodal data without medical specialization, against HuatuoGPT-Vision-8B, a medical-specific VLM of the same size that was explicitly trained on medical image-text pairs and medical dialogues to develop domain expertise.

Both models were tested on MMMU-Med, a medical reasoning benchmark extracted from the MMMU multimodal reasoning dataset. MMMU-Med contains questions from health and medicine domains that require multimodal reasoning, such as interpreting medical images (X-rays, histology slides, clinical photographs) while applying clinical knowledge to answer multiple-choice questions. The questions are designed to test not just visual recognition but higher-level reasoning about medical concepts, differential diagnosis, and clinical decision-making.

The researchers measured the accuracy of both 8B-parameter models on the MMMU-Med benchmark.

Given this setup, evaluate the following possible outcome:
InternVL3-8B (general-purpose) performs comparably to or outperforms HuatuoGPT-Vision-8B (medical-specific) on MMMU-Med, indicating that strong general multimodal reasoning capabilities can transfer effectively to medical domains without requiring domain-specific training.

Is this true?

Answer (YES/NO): YES